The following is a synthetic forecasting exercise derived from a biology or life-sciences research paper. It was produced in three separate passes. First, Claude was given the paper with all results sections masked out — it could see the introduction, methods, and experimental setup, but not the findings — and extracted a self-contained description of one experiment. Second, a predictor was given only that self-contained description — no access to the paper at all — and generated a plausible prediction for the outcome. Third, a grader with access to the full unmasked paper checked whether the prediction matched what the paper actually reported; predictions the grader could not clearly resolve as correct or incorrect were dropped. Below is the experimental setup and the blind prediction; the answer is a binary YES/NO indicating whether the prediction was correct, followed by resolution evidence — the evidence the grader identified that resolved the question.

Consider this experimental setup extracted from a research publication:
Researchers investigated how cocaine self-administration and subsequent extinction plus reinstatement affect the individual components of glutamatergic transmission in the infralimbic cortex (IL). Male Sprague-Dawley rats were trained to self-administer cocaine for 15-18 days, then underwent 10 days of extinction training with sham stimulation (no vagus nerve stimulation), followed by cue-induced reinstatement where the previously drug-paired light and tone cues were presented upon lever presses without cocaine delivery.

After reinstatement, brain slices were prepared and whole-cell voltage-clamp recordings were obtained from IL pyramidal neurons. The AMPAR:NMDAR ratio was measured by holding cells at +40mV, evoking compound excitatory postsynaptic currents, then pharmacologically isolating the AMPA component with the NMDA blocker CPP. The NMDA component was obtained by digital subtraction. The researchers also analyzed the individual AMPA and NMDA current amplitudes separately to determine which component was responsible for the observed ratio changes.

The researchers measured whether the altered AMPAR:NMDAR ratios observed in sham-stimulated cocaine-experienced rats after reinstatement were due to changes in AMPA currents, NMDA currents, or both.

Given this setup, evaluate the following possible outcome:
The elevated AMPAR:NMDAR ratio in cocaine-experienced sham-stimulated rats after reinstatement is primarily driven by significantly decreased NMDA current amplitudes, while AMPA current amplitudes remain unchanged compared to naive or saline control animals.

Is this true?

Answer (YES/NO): NO